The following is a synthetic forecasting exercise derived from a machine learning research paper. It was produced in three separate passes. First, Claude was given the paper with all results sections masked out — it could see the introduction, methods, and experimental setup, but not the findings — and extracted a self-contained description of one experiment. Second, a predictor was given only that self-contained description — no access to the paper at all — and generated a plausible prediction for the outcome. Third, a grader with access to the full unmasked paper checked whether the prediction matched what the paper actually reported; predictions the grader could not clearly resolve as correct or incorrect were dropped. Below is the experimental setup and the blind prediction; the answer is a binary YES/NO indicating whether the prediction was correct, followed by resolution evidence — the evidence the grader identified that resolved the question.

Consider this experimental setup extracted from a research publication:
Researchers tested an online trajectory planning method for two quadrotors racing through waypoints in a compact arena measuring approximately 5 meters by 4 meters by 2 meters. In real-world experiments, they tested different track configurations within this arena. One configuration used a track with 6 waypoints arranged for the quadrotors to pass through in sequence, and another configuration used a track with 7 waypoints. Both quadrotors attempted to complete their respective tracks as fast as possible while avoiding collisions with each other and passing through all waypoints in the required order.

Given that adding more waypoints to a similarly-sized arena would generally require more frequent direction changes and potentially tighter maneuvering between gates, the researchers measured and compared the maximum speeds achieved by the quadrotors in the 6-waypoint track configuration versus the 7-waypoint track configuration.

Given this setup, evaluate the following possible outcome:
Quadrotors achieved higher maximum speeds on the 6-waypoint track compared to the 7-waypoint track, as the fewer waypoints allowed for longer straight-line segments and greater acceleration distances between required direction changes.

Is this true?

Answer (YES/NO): YES